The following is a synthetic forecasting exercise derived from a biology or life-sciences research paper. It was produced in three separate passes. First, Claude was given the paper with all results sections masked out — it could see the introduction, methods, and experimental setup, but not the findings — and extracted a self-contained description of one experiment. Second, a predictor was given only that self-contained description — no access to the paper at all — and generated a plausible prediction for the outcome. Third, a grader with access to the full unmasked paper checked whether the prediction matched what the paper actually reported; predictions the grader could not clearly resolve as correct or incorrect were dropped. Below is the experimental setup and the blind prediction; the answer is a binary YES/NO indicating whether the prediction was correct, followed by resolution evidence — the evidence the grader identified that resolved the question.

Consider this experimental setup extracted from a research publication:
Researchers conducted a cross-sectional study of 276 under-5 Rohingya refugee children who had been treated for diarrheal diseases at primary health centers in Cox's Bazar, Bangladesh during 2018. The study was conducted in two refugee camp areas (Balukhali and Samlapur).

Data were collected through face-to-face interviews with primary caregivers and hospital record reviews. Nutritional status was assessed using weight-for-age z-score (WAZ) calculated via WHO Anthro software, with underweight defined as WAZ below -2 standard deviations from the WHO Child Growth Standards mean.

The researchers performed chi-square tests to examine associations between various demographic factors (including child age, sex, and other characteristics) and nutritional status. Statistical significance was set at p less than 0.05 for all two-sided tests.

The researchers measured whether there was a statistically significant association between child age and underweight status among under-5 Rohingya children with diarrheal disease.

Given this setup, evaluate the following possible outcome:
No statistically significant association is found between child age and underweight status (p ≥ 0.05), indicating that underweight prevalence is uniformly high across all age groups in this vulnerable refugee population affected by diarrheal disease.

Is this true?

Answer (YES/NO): NO